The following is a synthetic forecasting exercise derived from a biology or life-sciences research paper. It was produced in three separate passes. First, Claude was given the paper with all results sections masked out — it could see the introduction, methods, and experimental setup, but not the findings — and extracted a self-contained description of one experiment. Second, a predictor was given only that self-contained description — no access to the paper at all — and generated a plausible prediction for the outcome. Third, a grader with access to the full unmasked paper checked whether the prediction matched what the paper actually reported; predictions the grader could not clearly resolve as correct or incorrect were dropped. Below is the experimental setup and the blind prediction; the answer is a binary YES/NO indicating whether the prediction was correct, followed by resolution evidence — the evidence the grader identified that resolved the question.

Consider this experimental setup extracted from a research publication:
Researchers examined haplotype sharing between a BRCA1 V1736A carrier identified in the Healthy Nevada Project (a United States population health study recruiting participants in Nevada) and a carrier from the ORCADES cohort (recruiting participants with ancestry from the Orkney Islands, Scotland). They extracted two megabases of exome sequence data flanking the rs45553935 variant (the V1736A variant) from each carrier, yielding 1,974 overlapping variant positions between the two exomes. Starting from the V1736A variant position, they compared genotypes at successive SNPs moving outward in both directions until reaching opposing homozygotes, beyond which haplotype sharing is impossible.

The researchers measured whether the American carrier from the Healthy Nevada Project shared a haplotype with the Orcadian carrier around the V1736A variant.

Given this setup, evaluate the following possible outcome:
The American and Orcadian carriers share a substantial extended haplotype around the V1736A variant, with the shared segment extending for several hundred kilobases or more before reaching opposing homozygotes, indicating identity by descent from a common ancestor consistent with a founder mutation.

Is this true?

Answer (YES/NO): YES